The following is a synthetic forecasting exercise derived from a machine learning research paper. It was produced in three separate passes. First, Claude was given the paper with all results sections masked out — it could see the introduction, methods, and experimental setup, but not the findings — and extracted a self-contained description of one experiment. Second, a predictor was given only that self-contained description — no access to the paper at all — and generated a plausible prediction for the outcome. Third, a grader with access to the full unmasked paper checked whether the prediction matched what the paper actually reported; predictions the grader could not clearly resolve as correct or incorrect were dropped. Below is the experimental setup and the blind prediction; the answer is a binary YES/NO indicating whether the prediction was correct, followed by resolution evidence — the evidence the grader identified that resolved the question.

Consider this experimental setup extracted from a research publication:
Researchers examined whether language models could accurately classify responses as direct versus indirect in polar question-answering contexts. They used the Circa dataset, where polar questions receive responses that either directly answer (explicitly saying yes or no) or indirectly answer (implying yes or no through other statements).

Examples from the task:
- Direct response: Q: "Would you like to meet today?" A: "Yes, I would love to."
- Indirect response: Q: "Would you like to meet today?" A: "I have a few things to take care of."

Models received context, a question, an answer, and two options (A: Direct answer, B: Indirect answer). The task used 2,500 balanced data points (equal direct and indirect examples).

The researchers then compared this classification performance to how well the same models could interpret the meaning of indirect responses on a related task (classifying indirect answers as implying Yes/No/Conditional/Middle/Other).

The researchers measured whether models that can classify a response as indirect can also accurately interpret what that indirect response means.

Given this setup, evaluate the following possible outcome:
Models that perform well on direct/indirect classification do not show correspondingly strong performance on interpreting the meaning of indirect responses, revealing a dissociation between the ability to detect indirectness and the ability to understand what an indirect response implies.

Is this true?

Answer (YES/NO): YES